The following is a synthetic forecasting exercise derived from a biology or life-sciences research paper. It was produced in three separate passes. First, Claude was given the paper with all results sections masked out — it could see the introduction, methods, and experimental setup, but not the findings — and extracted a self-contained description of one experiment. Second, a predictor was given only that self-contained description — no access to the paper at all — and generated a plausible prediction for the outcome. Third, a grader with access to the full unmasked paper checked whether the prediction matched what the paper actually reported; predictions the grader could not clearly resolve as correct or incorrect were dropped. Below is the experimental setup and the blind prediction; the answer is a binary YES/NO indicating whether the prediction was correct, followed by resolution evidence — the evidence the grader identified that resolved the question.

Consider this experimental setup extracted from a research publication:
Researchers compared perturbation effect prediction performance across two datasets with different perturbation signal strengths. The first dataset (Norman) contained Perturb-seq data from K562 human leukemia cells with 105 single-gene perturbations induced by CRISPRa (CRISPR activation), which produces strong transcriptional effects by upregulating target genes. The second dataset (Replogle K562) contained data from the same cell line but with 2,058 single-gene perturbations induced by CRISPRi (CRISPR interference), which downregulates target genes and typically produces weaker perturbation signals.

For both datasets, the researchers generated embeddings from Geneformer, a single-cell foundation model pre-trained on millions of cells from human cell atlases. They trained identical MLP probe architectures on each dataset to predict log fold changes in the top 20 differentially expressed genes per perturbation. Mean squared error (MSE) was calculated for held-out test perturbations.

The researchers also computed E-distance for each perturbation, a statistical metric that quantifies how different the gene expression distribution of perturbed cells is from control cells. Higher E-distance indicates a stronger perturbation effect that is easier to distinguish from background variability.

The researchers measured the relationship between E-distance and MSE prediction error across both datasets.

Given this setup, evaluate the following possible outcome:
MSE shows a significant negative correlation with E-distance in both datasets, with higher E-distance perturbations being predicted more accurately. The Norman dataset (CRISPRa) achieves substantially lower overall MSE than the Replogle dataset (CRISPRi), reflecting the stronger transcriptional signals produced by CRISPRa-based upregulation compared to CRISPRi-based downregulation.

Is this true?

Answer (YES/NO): NO